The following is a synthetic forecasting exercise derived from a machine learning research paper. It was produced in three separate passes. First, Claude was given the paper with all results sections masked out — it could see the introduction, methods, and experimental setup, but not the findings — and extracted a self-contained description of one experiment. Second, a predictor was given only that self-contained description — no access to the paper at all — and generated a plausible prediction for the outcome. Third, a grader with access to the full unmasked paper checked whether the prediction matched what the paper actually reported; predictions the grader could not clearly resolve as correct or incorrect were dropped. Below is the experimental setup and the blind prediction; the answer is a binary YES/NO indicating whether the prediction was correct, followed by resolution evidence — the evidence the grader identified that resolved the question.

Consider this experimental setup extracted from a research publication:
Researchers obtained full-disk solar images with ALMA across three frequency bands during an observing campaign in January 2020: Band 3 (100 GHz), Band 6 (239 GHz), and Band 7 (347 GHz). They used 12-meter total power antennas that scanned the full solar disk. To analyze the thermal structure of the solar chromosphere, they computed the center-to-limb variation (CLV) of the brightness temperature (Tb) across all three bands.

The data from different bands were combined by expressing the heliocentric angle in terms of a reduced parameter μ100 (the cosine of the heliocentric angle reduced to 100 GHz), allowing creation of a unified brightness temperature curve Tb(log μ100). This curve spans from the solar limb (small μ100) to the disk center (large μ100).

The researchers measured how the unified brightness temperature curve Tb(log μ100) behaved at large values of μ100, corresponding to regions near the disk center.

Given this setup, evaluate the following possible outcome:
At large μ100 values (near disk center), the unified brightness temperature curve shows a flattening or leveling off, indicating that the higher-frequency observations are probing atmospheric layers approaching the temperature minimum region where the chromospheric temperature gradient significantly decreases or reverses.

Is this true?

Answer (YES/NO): YES